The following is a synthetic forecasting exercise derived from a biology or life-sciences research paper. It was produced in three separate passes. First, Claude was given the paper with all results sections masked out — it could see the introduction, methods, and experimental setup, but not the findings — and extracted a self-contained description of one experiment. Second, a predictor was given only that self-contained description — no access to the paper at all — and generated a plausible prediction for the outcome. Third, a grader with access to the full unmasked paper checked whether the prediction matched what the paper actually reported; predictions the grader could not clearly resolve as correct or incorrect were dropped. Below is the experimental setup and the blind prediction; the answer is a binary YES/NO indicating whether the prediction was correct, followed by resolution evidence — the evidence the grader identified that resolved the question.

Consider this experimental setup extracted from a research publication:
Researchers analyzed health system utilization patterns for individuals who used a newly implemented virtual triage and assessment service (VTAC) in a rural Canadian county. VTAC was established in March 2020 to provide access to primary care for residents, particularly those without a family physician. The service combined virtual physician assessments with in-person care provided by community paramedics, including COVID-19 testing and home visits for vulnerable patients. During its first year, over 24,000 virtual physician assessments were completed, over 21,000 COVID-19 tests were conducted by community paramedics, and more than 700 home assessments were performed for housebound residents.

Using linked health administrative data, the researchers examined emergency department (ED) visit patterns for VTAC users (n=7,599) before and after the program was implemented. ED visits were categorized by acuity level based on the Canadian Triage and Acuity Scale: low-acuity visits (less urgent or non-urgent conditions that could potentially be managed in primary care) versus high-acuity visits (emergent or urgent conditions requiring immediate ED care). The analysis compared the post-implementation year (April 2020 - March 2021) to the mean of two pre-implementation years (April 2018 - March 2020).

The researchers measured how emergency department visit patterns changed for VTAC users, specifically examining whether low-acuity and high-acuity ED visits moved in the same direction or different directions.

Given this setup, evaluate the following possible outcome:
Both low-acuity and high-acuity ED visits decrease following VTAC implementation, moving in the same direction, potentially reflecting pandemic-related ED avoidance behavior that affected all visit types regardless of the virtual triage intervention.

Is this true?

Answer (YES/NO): NO